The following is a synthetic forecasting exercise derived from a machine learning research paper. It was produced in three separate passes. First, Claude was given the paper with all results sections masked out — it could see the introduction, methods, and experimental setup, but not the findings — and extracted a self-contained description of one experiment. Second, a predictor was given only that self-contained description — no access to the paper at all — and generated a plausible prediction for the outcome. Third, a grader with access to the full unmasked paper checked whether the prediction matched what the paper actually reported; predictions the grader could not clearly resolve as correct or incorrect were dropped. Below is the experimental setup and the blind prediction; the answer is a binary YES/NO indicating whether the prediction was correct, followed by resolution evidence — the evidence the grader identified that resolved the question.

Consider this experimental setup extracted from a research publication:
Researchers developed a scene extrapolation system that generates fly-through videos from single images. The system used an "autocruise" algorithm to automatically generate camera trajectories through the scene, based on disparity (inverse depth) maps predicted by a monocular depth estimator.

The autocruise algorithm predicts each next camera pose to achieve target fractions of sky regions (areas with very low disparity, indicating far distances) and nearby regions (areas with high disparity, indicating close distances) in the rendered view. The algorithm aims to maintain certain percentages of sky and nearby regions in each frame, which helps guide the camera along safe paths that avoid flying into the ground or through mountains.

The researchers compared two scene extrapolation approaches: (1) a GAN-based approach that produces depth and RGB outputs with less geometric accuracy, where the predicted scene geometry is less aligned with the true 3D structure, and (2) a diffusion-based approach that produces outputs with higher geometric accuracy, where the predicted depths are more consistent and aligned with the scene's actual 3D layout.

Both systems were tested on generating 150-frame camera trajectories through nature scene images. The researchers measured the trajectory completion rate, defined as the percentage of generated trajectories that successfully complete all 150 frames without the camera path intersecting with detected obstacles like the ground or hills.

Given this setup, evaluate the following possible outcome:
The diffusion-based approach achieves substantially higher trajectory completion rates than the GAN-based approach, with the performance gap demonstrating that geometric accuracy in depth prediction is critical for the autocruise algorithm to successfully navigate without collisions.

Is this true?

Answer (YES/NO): NO